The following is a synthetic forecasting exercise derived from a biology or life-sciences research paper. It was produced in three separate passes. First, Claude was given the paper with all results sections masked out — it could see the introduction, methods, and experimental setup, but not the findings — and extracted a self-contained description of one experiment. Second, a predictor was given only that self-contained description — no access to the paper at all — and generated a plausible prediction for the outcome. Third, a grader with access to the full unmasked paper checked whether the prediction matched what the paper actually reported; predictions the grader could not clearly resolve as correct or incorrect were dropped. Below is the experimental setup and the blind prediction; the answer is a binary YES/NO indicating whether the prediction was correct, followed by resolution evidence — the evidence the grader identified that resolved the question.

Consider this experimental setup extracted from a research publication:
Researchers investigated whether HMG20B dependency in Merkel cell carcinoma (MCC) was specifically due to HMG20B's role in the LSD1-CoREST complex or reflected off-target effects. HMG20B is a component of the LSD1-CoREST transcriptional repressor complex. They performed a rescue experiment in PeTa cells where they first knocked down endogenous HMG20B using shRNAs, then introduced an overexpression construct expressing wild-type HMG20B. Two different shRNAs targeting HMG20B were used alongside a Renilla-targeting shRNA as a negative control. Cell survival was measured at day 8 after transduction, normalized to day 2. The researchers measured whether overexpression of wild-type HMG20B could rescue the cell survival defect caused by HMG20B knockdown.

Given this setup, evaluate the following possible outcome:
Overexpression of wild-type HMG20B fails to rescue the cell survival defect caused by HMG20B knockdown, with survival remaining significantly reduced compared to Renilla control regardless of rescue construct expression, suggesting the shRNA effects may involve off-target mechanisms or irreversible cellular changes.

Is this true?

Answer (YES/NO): NO